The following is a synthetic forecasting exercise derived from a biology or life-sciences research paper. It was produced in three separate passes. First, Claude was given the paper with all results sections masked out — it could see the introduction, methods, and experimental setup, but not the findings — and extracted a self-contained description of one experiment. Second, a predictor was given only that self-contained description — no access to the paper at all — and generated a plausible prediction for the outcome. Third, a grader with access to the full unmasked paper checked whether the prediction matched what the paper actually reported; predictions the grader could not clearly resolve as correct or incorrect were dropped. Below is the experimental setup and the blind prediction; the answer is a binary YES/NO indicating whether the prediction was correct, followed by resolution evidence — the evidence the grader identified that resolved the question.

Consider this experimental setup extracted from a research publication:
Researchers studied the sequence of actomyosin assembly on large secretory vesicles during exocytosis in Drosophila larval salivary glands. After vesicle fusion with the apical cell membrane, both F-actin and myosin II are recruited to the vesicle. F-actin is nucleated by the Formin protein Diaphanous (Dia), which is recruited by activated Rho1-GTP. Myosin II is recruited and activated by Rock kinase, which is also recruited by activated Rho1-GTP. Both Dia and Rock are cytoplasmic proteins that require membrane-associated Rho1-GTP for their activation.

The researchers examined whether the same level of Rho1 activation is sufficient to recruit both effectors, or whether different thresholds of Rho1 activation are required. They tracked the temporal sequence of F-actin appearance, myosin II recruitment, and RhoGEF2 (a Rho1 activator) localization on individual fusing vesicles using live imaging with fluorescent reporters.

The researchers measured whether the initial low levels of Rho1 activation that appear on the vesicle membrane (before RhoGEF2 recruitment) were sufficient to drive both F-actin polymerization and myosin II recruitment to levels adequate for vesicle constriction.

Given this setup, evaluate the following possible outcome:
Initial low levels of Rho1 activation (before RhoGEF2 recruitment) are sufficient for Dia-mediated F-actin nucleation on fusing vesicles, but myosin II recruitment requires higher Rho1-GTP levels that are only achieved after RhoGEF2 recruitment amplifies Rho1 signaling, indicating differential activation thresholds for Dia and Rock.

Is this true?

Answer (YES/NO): YES